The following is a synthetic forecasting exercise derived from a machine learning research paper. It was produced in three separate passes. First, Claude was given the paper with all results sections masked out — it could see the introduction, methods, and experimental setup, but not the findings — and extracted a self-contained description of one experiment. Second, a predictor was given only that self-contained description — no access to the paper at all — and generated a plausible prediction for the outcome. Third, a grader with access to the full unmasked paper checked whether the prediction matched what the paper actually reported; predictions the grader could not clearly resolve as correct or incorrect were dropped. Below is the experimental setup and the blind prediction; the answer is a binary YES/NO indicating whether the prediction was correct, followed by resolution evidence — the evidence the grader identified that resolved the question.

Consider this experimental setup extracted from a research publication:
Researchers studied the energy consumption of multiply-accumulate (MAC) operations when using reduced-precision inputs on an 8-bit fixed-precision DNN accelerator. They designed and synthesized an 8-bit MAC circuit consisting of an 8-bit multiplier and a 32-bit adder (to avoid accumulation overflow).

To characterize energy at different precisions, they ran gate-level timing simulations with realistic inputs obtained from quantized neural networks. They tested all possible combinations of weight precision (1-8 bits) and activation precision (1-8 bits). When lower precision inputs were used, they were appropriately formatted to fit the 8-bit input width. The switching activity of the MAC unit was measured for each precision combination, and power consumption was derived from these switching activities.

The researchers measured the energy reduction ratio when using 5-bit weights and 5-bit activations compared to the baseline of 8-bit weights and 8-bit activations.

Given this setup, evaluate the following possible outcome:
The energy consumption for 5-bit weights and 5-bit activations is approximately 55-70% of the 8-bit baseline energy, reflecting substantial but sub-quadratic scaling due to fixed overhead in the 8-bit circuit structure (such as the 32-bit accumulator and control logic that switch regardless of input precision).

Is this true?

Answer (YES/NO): NO